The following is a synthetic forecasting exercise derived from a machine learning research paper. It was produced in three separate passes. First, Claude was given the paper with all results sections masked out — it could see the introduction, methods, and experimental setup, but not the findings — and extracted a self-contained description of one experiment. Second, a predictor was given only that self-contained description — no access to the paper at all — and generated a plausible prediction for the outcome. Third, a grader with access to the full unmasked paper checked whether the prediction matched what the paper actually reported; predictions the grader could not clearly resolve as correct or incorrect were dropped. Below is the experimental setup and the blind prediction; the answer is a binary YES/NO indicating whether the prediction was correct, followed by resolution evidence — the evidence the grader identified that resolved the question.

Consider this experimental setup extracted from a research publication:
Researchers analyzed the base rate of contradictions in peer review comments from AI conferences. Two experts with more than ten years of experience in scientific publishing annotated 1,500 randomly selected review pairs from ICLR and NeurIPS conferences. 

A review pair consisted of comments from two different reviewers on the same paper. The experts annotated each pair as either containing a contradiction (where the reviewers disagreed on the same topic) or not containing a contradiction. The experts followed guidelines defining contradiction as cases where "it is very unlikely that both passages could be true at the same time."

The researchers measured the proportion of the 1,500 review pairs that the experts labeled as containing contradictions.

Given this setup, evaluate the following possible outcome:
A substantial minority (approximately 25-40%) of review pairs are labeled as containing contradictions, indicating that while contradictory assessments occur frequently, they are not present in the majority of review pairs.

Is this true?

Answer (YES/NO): NO